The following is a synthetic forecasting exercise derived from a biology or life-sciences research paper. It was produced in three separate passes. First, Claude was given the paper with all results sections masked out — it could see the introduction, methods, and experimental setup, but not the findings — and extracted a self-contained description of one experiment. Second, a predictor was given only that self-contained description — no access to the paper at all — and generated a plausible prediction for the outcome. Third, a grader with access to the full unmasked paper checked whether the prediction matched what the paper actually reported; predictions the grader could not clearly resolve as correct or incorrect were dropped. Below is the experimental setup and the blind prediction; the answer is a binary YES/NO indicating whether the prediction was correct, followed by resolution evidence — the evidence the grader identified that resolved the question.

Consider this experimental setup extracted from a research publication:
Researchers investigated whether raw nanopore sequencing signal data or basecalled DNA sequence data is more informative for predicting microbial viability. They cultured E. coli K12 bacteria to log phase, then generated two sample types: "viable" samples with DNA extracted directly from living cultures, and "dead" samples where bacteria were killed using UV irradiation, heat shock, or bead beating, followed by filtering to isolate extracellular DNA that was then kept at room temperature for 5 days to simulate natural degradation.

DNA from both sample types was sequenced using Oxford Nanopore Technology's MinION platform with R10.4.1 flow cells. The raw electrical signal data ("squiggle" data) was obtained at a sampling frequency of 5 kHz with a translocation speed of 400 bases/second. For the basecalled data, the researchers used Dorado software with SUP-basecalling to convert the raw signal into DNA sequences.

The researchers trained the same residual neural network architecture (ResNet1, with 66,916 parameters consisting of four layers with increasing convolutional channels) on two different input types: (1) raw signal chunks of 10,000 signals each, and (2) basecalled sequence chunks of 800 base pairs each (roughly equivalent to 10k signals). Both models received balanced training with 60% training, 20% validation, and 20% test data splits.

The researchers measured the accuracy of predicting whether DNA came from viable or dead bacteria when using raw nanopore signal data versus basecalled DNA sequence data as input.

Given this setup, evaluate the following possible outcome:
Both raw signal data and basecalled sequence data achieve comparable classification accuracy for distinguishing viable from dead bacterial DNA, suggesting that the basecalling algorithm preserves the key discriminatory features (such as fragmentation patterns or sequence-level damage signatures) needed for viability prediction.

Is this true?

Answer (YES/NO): NO